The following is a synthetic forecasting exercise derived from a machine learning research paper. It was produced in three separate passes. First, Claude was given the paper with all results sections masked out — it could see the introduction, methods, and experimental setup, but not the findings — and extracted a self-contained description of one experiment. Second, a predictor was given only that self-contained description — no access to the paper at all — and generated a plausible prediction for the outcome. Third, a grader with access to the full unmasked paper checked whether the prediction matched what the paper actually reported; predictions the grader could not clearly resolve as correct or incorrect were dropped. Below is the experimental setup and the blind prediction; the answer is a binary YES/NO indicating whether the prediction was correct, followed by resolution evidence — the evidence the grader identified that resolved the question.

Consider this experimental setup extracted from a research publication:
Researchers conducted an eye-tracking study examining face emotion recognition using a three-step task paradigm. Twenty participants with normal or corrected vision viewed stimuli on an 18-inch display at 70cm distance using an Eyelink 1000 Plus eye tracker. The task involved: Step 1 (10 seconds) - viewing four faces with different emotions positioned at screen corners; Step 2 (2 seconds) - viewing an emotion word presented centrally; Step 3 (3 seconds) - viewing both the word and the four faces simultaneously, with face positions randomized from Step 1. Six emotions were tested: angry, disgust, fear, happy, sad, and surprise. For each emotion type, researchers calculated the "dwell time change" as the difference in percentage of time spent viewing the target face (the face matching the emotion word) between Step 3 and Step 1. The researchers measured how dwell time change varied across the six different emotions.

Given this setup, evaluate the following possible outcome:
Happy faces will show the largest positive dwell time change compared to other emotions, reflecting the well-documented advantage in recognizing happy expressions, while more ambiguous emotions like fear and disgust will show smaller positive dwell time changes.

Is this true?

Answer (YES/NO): NO